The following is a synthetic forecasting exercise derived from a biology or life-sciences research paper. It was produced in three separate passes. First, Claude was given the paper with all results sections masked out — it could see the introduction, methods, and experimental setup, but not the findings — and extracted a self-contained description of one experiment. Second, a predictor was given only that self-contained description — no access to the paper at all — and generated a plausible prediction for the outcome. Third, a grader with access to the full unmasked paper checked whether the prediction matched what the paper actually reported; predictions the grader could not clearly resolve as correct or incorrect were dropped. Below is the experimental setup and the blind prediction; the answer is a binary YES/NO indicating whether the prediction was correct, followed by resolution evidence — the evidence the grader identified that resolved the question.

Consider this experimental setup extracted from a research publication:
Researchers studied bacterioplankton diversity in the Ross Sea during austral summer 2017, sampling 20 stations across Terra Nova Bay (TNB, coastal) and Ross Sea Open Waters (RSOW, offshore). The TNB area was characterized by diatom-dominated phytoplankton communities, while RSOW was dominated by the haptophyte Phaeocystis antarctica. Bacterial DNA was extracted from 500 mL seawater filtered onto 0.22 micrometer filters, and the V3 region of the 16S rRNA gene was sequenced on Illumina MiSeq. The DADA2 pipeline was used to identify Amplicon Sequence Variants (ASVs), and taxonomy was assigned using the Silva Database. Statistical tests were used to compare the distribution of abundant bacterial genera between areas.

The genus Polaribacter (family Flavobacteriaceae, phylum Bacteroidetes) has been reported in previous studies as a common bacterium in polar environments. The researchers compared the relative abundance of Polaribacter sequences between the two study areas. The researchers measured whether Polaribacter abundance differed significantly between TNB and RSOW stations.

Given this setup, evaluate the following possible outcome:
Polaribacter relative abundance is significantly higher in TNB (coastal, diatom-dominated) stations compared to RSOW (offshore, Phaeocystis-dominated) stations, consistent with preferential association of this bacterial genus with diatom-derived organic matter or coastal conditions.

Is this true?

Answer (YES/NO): YES